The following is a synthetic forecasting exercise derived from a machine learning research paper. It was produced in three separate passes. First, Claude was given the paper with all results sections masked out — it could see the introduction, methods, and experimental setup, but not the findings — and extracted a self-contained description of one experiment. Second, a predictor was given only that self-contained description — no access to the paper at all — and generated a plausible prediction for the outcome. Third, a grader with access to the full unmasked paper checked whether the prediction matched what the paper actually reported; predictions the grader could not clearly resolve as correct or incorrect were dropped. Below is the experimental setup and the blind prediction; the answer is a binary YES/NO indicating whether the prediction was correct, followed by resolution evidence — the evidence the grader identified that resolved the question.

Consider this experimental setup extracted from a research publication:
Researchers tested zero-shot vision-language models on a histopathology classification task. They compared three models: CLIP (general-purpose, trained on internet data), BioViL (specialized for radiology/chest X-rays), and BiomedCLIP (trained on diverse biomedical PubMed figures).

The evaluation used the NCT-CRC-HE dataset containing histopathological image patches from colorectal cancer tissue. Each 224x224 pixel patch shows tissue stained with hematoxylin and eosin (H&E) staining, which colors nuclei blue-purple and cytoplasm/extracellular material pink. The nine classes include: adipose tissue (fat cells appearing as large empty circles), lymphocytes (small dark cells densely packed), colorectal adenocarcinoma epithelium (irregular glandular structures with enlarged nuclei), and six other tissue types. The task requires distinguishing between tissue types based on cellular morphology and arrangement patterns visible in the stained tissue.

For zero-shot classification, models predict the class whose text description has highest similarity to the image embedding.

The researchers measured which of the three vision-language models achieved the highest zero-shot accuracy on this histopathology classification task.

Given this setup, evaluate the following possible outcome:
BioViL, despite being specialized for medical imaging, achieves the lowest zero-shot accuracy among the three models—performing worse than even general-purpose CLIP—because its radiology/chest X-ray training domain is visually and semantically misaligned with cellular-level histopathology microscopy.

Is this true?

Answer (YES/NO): YES